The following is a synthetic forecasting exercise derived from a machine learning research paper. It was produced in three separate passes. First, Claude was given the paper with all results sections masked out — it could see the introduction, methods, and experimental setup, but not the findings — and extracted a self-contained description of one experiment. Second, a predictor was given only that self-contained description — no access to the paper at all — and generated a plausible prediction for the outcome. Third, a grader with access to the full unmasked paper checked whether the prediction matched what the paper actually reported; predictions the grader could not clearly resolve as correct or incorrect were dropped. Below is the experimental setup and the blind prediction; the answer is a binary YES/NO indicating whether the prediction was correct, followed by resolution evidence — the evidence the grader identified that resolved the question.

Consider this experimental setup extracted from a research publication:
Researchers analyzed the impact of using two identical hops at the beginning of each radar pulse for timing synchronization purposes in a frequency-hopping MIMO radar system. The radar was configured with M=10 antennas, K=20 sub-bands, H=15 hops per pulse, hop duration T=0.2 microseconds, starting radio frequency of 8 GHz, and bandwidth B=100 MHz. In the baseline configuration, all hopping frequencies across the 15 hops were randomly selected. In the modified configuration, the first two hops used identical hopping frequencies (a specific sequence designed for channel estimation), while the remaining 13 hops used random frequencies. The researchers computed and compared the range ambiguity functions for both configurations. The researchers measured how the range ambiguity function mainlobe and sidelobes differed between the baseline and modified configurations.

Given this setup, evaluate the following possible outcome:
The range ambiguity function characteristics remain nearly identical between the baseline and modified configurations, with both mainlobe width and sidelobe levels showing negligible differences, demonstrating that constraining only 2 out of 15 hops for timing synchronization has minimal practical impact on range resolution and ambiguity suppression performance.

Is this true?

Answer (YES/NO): YES